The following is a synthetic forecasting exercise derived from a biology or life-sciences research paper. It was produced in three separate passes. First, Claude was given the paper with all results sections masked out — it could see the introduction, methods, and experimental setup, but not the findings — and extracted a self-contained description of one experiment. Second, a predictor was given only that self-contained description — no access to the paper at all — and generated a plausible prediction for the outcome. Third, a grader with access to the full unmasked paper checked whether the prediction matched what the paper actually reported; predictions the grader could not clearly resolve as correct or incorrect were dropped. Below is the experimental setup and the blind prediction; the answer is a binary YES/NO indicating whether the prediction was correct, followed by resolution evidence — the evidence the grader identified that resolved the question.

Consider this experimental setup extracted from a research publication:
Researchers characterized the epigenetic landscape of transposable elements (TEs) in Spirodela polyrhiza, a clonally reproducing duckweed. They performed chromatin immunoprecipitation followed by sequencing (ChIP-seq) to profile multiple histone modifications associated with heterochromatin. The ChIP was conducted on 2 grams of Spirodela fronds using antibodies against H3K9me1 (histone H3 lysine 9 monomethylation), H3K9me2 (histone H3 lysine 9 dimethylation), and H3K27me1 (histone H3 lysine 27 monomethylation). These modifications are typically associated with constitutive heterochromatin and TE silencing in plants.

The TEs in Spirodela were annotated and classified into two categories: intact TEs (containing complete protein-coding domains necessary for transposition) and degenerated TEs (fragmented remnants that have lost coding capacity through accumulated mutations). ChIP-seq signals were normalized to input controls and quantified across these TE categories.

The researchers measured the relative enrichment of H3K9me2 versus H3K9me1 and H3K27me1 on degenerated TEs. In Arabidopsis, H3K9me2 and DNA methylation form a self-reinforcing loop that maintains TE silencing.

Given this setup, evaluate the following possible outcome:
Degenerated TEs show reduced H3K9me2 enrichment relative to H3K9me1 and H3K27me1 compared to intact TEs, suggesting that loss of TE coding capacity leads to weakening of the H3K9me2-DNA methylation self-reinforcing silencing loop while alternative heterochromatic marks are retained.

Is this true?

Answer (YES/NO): YES